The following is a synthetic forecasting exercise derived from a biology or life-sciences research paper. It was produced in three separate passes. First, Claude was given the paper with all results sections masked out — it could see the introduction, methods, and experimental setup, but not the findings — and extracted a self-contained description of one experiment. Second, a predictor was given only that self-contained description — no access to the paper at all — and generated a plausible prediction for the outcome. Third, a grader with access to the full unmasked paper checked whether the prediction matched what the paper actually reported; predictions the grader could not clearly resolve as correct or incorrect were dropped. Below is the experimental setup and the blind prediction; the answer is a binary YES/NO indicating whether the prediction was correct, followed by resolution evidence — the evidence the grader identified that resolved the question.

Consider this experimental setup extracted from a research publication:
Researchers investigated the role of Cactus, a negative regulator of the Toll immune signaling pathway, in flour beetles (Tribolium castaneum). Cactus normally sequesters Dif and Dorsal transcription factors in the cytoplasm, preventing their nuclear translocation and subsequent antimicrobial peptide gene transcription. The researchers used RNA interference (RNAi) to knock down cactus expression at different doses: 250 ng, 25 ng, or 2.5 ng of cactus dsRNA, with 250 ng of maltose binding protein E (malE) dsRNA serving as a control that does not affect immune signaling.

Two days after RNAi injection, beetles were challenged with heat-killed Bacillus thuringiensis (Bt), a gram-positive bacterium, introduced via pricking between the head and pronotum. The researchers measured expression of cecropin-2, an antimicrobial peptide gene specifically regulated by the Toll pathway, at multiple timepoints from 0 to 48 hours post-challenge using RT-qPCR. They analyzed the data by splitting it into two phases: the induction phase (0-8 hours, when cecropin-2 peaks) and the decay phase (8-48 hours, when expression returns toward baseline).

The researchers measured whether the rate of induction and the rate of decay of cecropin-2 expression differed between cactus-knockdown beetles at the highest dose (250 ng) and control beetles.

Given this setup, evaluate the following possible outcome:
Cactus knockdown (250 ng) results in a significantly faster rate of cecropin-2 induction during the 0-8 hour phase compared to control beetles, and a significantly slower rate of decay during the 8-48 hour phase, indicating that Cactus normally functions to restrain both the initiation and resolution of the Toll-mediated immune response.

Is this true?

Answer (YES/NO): YES